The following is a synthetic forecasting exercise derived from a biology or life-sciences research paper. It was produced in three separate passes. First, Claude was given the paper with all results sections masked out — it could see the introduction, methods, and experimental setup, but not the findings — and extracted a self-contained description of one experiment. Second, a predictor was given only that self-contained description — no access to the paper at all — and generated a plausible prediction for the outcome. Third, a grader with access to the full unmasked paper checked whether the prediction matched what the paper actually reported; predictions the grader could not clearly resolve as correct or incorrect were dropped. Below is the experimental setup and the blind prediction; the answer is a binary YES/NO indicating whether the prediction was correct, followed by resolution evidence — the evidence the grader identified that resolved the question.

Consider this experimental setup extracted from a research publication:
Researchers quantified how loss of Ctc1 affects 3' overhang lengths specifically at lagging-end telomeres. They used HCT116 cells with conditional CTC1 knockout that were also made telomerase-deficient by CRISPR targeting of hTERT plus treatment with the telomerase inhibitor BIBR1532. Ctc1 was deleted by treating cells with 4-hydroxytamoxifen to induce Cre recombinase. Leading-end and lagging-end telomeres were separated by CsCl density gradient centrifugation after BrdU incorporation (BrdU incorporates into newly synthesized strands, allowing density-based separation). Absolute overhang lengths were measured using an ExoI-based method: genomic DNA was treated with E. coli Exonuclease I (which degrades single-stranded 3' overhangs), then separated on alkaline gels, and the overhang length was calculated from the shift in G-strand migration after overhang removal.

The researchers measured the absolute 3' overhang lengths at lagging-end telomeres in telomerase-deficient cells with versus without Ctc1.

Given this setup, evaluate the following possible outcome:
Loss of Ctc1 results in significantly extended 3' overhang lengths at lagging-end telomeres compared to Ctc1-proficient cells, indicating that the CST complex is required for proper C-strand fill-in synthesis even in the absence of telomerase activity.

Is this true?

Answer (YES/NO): YES